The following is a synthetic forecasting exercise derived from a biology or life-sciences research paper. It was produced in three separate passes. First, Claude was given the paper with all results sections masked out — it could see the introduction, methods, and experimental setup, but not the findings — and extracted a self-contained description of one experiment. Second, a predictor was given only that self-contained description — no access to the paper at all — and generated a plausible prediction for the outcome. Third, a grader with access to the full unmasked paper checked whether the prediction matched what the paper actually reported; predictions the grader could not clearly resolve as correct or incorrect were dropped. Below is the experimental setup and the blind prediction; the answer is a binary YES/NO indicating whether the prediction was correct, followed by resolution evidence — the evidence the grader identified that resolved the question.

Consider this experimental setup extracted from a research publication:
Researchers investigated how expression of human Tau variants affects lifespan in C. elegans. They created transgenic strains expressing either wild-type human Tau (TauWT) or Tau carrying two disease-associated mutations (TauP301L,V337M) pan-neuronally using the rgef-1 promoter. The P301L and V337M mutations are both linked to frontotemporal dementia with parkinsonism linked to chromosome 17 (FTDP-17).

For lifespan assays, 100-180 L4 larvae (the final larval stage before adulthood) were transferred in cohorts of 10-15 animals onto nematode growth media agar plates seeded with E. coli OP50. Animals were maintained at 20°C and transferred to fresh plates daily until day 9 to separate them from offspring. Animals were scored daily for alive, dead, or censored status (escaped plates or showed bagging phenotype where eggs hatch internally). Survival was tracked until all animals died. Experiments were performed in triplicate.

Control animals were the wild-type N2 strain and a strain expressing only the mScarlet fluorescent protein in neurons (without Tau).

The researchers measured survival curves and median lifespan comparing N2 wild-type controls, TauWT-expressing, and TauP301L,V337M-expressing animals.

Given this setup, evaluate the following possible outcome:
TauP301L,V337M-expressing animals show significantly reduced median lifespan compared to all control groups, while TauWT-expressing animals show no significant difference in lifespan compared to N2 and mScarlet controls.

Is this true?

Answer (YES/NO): NO